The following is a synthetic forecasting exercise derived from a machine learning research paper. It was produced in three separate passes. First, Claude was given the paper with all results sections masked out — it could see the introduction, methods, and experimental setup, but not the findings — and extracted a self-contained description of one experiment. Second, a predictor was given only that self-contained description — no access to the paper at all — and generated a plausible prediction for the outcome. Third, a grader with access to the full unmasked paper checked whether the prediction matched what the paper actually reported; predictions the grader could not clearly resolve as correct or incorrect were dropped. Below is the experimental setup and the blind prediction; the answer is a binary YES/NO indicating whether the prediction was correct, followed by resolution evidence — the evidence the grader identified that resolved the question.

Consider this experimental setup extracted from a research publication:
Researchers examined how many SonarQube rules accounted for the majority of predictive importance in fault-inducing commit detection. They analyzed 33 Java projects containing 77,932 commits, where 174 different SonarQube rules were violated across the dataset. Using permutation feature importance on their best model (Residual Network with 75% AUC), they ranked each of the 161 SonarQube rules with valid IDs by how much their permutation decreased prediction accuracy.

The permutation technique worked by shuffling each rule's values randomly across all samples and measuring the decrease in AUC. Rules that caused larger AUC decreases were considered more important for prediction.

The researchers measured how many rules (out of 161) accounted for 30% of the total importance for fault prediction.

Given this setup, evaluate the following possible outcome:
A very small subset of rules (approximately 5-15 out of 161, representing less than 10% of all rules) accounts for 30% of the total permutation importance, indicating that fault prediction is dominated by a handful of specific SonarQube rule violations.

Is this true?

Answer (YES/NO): YES